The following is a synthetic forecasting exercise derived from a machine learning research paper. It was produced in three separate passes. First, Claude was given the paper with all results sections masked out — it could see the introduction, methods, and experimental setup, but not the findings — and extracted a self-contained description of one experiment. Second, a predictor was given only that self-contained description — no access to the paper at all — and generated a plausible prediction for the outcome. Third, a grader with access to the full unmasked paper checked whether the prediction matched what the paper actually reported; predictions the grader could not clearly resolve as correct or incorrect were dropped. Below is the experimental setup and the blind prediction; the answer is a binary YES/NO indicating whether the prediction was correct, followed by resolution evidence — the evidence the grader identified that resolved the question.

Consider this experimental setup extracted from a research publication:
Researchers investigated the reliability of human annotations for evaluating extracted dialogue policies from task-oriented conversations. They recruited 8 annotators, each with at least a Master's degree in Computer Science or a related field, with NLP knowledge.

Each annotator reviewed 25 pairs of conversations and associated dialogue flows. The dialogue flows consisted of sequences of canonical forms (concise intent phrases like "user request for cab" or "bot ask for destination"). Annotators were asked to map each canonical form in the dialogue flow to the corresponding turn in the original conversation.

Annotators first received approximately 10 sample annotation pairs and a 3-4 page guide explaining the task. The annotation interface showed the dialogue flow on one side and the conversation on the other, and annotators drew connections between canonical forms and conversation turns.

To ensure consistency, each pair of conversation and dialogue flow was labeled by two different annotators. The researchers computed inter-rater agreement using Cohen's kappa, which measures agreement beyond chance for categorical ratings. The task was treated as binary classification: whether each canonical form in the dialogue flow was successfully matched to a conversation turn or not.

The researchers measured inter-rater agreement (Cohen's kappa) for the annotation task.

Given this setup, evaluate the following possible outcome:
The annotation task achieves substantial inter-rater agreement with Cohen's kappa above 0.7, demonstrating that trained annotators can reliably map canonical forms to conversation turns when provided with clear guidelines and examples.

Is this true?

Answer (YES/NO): YES